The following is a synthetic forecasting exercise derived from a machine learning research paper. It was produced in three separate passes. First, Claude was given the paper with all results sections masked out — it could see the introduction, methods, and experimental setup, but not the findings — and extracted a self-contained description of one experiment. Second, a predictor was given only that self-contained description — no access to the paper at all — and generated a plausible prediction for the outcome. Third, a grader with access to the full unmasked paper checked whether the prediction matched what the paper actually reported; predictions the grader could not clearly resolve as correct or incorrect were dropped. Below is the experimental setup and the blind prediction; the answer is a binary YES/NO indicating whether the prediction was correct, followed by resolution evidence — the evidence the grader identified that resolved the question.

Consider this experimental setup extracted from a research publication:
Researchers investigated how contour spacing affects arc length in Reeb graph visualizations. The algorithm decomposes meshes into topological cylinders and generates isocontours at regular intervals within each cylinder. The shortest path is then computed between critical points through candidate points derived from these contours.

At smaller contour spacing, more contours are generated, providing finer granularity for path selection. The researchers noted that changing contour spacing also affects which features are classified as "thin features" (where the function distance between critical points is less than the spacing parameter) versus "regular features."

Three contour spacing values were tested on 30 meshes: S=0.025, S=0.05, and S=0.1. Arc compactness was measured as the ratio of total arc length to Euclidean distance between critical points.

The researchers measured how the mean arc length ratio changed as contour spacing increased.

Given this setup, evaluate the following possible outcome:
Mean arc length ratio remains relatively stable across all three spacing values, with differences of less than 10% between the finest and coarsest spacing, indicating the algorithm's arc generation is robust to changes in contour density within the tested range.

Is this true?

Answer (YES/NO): NO